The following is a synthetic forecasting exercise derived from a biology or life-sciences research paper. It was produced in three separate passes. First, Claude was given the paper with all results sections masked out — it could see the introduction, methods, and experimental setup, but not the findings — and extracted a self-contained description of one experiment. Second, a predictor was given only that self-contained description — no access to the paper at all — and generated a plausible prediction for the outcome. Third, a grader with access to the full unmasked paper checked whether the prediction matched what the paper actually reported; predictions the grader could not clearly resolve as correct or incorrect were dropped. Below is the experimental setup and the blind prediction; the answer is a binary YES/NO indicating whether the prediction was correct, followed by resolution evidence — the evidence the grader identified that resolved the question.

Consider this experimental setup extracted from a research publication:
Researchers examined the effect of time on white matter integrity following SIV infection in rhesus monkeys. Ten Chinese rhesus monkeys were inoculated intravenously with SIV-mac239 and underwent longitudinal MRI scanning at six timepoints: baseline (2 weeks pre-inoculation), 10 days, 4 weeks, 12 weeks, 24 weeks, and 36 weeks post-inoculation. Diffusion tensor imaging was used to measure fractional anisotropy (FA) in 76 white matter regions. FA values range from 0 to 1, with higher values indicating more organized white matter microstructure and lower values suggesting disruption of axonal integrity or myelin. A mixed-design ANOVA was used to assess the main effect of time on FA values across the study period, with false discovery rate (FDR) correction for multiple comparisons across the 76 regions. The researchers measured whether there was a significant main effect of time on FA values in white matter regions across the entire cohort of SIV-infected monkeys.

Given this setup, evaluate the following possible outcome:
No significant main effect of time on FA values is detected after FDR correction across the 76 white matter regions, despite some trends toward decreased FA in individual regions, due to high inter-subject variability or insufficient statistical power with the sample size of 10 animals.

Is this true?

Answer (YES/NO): NO